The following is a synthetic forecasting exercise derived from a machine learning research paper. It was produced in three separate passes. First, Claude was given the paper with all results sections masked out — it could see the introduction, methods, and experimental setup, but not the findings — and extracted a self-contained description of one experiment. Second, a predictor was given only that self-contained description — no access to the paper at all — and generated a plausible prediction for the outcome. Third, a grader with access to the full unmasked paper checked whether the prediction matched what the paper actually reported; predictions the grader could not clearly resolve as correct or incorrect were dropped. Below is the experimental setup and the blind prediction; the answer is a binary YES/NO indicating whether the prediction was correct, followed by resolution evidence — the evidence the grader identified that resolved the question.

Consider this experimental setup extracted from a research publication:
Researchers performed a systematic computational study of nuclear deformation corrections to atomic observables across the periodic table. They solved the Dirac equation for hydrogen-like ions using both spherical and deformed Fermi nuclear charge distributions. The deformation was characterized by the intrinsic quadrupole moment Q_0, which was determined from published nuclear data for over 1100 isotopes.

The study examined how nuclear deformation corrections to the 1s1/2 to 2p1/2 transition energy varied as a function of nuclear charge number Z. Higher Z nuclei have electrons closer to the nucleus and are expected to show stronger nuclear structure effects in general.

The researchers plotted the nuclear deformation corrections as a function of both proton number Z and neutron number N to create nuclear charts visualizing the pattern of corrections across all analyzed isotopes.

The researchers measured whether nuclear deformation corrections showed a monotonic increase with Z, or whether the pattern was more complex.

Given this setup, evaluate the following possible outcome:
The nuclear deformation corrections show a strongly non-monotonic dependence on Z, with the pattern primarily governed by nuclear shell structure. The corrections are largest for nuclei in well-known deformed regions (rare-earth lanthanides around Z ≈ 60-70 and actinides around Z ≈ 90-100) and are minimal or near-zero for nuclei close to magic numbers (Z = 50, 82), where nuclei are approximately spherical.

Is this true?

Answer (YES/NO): NO